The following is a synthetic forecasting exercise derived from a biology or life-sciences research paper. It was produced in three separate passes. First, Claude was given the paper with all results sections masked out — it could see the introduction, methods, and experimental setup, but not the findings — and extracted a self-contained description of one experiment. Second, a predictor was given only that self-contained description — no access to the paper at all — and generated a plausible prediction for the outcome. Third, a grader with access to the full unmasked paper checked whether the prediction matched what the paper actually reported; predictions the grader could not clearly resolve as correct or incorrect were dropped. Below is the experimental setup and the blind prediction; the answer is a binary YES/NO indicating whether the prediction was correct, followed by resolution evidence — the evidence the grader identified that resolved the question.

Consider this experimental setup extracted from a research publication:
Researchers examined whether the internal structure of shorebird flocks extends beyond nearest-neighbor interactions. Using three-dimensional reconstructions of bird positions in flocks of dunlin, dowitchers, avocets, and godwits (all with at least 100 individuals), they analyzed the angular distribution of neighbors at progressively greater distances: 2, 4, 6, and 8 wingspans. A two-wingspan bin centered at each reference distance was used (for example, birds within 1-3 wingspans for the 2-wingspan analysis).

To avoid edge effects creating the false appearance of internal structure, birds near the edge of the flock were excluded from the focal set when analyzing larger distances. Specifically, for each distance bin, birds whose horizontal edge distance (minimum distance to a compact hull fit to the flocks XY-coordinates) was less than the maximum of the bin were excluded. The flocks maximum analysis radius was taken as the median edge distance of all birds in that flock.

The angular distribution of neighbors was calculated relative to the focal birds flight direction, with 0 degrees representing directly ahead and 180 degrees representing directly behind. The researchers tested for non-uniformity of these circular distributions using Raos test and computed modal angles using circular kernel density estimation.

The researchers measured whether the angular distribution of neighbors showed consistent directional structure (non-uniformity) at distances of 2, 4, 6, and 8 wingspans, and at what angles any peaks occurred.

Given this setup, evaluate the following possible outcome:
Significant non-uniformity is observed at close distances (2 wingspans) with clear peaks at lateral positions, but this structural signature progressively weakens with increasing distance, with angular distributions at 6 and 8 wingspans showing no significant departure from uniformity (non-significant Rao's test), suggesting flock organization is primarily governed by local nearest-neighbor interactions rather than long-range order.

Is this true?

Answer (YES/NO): NO